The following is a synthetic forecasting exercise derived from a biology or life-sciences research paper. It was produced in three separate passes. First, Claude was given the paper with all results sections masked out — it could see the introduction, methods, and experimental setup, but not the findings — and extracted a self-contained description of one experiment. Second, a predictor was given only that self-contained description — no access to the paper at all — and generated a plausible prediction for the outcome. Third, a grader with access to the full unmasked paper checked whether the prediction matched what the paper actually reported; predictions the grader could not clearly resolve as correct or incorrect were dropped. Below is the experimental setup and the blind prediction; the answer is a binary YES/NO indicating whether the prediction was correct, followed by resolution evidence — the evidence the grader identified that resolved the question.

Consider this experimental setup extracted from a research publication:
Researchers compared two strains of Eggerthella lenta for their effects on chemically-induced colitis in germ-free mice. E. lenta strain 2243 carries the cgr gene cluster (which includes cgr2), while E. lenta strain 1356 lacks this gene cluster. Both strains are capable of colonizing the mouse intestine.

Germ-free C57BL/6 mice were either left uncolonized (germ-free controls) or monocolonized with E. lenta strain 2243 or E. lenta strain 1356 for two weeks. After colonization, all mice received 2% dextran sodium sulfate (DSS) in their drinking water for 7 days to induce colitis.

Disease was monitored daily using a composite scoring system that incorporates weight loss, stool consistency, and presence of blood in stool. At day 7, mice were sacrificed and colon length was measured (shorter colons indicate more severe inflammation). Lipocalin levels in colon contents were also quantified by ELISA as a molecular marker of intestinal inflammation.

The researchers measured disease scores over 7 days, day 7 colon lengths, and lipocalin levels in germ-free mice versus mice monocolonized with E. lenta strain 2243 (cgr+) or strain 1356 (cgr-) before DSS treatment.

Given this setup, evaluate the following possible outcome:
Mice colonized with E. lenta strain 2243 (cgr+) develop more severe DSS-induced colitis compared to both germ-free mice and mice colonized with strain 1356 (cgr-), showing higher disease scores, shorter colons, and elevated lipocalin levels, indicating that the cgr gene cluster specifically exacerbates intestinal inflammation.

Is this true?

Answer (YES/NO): YES